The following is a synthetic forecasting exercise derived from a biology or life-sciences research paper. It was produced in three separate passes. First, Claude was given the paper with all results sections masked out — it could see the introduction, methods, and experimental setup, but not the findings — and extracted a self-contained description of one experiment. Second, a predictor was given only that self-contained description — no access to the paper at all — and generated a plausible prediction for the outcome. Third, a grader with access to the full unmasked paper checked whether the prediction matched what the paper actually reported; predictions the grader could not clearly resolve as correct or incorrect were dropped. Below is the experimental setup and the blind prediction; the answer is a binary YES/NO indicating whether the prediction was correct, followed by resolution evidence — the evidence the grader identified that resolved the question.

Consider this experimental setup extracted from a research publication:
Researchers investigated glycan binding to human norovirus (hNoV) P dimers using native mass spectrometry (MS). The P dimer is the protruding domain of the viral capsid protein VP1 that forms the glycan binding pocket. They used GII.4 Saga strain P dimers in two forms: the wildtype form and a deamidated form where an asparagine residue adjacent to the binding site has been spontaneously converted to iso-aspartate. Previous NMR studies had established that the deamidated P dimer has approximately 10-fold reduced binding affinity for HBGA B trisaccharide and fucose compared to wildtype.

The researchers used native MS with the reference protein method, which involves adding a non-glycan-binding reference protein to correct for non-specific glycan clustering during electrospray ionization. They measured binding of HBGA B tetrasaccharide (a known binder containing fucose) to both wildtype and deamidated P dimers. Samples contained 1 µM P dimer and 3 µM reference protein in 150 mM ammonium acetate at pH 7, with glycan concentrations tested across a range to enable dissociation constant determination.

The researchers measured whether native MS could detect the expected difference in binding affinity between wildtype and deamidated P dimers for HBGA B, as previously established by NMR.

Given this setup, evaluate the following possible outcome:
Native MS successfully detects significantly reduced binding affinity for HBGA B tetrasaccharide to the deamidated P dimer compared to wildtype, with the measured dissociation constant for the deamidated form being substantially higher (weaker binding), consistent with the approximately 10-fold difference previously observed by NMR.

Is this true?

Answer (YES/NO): NO